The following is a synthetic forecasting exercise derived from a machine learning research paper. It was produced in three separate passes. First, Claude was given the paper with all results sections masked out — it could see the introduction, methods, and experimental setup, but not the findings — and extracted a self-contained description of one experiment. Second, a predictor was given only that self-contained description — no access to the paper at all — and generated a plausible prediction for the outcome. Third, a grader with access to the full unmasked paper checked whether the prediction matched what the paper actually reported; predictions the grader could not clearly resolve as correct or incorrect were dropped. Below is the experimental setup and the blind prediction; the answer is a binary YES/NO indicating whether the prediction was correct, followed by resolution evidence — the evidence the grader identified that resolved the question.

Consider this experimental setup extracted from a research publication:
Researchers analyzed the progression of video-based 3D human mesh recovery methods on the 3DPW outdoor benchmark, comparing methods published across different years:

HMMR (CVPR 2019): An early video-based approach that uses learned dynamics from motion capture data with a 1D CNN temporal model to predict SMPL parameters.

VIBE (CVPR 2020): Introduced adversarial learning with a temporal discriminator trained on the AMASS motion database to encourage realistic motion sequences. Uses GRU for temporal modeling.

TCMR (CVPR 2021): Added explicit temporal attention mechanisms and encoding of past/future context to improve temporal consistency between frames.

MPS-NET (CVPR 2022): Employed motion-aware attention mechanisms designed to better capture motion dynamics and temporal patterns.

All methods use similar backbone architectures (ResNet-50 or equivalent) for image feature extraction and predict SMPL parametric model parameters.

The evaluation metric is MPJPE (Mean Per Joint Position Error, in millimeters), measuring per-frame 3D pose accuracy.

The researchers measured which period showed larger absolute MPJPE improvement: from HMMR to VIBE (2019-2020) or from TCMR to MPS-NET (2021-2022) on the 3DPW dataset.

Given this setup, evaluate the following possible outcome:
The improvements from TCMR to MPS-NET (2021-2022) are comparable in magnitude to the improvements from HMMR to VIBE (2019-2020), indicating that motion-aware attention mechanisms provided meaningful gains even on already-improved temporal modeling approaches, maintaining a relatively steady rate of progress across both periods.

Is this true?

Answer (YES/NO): NO